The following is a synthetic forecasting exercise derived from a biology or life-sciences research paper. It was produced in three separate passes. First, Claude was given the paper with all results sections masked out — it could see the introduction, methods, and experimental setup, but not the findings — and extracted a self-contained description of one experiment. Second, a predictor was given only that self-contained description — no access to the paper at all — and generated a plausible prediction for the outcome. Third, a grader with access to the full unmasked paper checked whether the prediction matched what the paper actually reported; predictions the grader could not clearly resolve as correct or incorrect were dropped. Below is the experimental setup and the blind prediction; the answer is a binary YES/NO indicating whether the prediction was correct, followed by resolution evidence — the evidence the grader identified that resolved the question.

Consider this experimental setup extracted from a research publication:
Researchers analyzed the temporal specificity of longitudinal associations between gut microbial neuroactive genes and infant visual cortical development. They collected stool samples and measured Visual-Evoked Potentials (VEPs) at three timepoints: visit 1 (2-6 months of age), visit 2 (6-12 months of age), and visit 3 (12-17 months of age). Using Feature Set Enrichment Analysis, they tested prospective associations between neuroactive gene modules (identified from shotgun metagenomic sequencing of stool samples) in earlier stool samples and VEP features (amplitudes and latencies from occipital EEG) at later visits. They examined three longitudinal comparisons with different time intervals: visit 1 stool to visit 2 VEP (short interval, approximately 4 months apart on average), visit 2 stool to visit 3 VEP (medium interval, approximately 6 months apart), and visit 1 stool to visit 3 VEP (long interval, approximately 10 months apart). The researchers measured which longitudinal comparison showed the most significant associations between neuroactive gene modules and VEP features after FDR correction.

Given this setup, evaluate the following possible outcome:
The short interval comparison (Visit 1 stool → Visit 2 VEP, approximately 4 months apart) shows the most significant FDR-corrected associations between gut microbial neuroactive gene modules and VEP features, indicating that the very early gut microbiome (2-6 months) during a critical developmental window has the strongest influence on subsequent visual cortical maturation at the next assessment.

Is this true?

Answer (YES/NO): YES